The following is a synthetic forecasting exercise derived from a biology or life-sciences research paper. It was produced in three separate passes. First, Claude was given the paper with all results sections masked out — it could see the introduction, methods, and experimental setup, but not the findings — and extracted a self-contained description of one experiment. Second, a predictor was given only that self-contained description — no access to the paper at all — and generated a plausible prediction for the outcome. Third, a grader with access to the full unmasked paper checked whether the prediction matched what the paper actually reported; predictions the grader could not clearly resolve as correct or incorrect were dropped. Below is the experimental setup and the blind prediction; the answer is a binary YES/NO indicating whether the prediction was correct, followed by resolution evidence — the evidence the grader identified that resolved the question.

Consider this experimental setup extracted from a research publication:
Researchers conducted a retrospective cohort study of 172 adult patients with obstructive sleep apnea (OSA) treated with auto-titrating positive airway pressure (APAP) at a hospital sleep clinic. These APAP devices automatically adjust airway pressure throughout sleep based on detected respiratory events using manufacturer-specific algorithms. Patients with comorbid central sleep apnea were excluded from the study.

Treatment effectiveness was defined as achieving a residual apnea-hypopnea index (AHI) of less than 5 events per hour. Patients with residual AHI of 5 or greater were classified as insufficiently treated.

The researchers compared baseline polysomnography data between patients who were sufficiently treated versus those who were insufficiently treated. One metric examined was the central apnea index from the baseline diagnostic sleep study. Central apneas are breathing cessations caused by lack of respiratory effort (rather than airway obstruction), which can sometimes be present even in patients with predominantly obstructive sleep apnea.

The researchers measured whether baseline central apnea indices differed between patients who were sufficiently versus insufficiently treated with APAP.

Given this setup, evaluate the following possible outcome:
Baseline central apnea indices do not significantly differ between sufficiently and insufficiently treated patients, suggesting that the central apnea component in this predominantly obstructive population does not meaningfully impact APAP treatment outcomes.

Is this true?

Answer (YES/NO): NO